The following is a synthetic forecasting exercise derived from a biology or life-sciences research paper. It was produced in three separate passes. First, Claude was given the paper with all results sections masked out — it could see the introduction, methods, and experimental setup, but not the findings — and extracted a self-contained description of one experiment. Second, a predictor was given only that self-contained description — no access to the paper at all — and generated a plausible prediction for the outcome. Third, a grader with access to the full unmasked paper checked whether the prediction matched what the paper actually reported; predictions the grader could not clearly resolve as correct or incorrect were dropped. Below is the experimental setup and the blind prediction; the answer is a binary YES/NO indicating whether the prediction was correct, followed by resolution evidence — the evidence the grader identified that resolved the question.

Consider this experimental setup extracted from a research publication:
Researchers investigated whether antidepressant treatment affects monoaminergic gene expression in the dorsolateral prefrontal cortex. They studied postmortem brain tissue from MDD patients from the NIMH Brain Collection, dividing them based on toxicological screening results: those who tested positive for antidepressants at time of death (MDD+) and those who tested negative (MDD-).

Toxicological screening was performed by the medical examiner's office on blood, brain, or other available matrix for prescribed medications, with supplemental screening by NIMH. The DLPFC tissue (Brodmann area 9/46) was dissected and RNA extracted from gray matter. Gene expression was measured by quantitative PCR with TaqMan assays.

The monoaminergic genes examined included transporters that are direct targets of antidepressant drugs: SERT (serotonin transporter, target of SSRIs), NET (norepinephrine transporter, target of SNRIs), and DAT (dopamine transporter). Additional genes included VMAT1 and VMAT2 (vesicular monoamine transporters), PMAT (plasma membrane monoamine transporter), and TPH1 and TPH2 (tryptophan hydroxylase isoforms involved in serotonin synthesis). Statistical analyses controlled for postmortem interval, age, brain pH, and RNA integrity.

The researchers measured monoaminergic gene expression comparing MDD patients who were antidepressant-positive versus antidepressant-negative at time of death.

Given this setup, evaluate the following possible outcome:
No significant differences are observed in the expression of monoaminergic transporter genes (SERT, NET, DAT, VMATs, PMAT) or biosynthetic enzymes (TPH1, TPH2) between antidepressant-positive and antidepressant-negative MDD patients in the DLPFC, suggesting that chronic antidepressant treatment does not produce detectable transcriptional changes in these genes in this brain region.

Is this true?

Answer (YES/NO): YES